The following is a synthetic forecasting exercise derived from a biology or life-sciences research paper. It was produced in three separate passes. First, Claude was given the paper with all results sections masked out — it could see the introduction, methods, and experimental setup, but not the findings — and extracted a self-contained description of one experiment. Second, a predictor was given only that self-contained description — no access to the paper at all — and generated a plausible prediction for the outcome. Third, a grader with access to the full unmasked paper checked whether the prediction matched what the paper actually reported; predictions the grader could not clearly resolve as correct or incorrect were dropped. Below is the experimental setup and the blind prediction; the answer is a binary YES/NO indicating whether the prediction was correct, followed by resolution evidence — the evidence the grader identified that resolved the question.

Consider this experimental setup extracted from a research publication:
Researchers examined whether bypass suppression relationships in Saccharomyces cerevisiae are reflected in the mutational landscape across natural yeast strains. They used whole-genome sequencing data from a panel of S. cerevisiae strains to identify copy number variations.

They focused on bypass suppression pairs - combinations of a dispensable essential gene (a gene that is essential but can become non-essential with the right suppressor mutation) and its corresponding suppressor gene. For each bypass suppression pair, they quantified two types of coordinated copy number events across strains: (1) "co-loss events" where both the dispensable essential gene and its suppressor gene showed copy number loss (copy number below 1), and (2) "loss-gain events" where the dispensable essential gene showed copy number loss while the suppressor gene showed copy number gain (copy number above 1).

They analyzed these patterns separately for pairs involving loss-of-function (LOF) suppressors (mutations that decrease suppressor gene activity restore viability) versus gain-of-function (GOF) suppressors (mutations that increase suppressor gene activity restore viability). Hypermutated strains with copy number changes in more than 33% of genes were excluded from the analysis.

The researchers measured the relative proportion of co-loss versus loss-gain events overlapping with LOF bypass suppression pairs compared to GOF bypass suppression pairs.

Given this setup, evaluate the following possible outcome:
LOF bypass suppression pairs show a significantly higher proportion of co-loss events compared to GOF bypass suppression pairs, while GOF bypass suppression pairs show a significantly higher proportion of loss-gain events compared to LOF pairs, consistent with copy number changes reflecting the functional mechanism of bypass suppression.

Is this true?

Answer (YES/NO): YES